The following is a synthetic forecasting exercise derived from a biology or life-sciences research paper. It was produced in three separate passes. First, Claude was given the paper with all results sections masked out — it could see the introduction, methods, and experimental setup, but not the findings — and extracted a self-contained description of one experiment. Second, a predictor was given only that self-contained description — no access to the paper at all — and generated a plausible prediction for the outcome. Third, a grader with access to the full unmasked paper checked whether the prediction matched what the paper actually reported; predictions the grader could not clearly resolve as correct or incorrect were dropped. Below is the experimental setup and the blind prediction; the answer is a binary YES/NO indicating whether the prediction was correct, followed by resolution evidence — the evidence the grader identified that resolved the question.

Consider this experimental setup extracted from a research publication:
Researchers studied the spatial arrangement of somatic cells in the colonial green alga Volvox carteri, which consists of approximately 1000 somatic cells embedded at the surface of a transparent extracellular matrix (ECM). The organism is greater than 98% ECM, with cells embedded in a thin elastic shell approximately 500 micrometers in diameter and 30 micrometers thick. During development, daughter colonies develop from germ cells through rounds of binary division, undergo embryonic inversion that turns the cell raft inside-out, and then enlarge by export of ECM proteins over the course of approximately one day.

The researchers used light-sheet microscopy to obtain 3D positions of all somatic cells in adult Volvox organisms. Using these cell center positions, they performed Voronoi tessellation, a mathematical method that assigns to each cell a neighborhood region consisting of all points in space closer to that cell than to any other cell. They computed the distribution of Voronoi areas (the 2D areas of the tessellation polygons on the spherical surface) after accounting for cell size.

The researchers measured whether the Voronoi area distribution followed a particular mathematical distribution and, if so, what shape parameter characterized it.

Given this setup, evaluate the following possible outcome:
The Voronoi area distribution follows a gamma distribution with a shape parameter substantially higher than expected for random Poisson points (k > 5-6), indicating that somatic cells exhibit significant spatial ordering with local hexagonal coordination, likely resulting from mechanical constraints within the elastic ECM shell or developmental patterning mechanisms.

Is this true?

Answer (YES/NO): NO